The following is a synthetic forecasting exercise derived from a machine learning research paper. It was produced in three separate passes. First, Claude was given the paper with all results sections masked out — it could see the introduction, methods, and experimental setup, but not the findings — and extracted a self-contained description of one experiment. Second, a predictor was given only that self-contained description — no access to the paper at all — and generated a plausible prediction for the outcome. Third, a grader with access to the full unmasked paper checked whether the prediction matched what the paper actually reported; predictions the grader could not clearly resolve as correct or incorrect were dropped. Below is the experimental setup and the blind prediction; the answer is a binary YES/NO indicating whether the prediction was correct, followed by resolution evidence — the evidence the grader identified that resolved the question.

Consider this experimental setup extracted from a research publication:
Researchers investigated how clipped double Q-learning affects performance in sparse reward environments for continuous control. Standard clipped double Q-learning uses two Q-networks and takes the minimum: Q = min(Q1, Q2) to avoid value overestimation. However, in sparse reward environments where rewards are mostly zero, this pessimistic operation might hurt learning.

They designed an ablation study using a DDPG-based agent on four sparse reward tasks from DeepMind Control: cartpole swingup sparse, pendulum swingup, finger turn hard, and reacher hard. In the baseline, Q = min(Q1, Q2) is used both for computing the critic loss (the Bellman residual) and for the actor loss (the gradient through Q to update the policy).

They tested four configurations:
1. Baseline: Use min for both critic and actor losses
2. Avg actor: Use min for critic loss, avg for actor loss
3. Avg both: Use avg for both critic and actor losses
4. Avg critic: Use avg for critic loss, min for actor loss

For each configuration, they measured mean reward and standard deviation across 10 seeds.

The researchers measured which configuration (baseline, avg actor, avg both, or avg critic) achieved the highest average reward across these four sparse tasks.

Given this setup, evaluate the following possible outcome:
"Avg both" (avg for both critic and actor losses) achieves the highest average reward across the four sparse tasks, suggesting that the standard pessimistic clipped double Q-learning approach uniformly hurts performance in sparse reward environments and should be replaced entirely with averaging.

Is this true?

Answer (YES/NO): NO